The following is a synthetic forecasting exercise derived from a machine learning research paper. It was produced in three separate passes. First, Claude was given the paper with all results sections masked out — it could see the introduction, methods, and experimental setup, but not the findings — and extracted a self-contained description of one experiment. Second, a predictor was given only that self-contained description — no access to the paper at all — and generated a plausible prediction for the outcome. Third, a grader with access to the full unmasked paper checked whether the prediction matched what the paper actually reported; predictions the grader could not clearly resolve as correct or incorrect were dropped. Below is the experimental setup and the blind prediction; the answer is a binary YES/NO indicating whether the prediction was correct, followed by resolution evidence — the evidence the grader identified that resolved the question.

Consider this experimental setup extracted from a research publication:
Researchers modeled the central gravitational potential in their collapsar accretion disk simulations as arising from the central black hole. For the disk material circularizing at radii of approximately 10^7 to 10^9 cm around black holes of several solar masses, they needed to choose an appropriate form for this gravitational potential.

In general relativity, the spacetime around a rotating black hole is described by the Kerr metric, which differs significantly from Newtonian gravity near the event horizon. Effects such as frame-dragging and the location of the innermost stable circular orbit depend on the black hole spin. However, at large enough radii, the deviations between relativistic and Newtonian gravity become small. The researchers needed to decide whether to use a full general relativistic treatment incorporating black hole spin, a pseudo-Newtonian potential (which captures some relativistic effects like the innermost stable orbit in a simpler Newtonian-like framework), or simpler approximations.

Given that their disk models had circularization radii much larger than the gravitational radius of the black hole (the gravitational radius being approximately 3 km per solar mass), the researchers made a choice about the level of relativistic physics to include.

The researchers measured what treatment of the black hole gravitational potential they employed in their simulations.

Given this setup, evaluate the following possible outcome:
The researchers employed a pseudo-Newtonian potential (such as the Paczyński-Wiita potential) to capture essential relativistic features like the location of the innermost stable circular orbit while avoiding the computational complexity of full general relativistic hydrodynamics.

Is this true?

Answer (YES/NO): YES